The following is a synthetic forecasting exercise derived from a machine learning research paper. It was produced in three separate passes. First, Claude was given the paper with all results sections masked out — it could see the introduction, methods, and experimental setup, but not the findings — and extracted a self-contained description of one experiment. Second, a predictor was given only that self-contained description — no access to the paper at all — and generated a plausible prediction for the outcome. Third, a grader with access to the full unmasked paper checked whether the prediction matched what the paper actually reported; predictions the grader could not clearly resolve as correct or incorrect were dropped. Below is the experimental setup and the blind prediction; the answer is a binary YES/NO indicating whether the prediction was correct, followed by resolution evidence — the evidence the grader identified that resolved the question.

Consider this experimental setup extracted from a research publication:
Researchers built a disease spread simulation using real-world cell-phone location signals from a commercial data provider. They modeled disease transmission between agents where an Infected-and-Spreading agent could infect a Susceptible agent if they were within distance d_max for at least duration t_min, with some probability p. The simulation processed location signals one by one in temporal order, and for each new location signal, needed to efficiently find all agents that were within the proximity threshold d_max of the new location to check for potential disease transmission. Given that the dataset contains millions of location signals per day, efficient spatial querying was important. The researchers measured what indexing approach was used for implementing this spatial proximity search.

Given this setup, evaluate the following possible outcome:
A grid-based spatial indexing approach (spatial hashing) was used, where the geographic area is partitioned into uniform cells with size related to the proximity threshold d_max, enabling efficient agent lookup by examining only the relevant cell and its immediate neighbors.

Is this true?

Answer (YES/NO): NO